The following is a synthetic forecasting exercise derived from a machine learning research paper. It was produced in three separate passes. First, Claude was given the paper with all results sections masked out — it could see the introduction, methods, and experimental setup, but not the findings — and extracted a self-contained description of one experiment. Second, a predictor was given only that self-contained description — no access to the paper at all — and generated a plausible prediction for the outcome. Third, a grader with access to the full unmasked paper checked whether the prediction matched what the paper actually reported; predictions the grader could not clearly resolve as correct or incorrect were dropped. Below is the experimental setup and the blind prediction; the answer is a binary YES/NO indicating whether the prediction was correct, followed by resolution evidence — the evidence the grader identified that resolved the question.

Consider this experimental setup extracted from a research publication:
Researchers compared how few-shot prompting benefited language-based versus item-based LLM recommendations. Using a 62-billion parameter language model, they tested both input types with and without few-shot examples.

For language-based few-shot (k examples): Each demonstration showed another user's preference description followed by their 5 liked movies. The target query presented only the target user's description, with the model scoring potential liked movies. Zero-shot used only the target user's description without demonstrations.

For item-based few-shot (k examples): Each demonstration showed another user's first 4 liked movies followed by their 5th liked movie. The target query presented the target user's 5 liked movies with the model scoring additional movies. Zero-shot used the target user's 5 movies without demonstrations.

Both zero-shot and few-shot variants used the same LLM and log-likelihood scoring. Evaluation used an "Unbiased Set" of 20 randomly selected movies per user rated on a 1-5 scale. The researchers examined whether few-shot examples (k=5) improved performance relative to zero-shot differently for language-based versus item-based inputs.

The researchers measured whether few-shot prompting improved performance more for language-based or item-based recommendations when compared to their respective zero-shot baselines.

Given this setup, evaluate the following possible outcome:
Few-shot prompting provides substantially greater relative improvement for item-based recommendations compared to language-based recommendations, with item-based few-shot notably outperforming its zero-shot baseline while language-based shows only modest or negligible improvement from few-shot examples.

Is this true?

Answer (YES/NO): NO